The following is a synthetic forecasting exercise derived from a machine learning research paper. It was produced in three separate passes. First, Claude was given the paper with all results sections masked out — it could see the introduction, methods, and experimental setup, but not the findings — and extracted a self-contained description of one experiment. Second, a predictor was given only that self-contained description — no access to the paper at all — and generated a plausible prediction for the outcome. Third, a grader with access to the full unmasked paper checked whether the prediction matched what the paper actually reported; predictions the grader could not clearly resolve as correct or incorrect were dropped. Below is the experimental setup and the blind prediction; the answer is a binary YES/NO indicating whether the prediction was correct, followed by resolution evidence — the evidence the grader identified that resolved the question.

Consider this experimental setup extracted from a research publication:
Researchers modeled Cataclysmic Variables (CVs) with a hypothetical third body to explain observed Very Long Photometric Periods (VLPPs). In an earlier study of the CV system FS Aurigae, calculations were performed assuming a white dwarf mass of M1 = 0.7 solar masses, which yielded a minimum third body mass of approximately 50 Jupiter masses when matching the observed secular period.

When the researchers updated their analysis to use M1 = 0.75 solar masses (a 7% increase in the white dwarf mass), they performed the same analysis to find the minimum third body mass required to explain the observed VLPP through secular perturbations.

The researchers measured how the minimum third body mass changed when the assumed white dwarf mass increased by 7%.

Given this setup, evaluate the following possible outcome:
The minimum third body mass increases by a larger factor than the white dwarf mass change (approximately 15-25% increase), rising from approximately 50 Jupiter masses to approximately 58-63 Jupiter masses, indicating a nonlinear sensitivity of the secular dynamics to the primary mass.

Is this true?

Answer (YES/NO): NO